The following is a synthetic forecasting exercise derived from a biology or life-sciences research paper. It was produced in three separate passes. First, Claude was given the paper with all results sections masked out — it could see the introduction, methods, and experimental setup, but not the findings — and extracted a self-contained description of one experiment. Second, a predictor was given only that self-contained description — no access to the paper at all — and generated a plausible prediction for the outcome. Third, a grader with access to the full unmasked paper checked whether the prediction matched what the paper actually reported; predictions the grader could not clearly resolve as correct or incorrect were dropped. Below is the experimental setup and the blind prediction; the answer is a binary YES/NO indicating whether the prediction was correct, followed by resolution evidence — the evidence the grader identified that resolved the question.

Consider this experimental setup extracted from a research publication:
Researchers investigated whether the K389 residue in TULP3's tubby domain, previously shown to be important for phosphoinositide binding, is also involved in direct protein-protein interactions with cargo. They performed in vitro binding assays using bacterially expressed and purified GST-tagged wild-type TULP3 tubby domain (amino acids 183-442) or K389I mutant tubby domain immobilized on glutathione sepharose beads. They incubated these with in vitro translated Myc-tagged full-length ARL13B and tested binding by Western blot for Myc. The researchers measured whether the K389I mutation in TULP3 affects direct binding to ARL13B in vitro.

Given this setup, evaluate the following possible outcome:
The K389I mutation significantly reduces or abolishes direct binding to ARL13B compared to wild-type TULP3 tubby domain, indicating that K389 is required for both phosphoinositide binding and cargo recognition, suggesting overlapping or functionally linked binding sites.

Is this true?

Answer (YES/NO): NO